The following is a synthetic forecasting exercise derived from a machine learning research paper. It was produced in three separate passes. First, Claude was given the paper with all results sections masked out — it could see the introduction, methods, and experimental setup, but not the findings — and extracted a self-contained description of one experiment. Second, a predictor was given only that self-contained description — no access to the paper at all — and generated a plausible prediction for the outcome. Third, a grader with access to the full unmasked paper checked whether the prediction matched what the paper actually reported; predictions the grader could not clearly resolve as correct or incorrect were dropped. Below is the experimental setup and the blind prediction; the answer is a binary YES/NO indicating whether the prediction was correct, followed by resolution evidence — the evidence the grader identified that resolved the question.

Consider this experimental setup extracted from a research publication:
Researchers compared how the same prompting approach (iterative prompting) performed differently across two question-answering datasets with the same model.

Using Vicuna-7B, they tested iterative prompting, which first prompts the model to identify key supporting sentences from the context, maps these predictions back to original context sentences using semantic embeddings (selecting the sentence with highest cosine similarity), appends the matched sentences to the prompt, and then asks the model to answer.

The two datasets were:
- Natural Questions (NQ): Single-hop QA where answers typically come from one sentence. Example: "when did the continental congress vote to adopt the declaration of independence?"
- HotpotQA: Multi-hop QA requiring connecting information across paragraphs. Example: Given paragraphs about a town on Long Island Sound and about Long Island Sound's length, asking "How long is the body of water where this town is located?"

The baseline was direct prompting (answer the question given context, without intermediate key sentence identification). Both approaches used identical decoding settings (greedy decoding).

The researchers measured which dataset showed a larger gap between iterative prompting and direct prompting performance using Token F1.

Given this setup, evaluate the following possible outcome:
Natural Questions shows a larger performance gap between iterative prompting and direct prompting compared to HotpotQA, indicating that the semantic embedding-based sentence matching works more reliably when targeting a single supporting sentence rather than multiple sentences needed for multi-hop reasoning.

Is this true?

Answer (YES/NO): NO